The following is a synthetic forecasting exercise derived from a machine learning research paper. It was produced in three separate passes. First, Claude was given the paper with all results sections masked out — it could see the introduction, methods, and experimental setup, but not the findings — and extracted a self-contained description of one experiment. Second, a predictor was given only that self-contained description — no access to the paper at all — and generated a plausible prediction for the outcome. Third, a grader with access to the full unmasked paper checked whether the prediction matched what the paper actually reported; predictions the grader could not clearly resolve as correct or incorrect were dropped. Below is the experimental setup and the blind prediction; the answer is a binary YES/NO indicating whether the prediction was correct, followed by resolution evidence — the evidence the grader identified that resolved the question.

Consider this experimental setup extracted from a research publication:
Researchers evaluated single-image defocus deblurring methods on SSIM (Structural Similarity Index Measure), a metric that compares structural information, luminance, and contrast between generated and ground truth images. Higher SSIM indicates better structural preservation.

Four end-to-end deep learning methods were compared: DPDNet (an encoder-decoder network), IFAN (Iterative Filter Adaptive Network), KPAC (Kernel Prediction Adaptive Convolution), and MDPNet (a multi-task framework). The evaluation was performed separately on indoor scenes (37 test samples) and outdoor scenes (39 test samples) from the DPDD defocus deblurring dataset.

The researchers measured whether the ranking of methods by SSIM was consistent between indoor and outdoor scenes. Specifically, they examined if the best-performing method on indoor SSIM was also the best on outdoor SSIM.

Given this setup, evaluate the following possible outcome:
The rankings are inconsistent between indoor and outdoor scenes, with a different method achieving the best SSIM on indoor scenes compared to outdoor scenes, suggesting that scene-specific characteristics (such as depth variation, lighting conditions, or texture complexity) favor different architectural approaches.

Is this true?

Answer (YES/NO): NO